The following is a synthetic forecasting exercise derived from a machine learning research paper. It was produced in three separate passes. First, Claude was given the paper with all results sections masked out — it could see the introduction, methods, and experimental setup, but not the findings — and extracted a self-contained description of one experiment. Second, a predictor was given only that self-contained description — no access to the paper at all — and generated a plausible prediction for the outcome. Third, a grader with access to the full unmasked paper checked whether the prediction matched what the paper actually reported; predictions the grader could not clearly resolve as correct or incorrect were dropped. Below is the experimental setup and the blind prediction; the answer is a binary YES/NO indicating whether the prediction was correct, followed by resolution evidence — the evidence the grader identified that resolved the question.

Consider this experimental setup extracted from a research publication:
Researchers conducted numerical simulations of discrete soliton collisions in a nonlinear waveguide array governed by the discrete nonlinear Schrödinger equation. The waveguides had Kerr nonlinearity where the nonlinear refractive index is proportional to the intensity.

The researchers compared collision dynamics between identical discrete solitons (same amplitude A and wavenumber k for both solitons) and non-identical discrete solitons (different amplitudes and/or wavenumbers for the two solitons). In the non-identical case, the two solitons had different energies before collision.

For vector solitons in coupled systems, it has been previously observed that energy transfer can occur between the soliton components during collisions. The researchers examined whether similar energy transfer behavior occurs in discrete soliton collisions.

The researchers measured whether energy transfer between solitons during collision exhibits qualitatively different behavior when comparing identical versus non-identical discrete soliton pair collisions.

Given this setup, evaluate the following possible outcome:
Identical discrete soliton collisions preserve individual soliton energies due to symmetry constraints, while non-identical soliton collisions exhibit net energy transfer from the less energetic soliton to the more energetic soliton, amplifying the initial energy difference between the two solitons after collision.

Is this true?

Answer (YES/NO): NO